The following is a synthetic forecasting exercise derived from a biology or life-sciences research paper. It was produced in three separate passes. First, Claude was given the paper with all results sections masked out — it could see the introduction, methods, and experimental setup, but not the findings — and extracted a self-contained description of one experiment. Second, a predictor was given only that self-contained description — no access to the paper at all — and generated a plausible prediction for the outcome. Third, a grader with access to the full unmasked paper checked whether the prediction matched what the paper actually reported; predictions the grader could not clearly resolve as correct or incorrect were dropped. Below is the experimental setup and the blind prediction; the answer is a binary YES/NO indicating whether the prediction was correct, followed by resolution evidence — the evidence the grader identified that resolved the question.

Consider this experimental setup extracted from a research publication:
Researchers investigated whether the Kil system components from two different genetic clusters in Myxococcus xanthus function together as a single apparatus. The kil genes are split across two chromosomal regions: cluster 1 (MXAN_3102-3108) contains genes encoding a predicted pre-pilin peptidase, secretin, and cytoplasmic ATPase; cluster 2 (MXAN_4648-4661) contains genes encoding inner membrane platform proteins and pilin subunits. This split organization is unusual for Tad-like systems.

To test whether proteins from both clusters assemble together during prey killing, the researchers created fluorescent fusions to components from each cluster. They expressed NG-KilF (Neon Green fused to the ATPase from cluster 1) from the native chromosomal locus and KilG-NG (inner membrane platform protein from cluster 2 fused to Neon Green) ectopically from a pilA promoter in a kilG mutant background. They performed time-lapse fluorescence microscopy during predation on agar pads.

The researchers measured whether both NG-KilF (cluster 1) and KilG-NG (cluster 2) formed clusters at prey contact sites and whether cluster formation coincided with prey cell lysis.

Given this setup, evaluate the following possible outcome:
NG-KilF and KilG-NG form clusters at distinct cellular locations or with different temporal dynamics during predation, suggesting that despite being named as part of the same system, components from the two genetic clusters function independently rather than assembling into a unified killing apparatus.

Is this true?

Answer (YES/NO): NO